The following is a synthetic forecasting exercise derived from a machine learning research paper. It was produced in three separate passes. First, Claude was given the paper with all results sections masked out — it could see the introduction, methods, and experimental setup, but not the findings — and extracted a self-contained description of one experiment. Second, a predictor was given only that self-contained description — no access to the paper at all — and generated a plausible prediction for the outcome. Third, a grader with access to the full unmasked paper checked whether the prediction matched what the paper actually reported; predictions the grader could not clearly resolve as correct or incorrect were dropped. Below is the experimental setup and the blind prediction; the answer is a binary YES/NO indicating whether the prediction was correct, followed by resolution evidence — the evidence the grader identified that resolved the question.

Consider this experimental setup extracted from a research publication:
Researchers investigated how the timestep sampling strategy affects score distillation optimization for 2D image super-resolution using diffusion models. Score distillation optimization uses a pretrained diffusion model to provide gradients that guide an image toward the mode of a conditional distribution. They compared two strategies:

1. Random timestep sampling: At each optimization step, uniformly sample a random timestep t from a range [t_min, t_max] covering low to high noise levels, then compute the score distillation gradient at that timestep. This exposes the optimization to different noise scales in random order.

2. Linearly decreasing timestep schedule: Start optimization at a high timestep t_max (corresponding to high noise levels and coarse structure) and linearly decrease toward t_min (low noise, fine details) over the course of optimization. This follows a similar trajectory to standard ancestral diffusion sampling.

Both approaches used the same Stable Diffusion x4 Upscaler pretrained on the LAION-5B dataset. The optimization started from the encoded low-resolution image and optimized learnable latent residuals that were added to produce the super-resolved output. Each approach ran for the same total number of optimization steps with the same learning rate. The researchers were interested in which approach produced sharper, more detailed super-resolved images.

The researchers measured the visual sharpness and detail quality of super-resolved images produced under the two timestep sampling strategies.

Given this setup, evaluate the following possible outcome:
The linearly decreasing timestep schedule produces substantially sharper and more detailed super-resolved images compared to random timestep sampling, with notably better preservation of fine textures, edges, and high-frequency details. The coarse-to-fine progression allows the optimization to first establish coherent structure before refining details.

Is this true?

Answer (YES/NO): YES